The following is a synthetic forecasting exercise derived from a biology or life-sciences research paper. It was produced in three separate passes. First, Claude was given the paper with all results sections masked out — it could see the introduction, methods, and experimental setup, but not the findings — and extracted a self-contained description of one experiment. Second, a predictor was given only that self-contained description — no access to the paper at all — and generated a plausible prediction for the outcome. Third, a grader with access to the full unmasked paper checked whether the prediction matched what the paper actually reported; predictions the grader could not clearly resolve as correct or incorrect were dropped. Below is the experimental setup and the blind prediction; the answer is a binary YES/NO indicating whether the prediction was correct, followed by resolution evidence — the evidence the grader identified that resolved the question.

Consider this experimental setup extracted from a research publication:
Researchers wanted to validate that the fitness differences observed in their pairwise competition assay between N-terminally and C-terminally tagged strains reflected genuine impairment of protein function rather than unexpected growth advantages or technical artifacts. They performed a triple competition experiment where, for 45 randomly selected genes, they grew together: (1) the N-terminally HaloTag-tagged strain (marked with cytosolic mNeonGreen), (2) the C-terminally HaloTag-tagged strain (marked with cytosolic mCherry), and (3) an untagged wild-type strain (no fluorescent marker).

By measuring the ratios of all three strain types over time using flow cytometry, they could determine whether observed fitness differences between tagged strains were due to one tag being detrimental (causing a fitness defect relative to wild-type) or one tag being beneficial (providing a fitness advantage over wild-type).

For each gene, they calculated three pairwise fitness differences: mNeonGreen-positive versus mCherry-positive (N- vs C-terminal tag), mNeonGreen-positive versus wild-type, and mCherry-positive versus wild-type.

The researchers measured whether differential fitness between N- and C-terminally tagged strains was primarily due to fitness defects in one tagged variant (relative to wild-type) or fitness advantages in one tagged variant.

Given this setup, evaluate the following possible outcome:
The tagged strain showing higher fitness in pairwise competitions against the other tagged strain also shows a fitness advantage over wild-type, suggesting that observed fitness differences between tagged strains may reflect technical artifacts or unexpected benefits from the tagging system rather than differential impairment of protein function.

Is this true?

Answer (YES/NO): NO